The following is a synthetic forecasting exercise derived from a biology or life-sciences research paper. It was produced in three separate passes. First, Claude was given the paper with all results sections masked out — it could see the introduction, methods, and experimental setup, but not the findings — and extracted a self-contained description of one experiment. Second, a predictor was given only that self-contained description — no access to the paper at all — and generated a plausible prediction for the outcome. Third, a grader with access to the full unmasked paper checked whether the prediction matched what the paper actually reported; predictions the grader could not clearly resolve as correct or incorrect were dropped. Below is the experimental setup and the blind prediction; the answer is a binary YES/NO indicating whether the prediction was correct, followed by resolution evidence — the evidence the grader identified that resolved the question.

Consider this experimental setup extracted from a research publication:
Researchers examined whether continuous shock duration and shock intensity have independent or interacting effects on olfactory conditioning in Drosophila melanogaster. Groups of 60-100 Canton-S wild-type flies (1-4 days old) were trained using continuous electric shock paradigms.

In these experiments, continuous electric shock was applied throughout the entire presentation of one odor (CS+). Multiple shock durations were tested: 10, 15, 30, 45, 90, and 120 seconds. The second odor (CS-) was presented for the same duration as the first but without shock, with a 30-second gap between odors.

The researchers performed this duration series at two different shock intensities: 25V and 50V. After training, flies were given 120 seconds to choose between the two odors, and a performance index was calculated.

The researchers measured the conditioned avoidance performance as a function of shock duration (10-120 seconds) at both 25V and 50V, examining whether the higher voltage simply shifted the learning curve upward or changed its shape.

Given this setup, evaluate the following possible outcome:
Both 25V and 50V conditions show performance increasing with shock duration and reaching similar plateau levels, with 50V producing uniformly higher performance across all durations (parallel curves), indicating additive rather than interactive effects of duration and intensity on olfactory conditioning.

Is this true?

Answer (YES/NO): NO